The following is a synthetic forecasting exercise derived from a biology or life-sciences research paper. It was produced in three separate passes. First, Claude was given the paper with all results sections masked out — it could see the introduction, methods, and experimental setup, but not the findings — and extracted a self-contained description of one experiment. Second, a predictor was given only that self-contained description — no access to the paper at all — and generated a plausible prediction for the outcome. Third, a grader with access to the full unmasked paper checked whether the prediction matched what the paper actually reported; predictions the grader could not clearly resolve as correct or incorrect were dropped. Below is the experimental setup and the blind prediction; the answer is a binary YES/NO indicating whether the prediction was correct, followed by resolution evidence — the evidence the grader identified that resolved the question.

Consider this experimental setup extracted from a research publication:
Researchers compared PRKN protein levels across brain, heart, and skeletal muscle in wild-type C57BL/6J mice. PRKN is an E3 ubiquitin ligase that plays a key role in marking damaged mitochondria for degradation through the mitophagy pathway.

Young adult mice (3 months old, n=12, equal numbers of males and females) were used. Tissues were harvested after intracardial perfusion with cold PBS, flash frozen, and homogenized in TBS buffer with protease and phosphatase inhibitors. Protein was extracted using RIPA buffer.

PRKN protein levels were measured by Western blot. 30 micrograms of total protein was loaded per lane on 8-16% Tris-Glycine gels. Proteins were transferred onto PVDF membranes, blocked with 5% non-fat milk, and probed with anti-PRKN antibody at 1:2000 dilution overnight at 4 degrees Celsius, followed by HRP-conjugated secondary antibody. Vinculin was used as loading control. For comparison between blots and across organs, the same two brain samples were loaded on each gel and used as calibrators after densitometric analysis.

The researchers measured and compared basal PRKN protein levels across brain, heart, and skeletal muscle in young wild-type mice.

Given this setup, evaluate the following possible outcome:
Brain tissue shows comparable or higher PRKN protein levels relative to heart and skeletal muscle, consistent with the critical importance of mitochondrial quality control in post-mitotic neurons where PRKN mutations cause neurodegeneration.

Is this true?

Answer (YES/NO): YES